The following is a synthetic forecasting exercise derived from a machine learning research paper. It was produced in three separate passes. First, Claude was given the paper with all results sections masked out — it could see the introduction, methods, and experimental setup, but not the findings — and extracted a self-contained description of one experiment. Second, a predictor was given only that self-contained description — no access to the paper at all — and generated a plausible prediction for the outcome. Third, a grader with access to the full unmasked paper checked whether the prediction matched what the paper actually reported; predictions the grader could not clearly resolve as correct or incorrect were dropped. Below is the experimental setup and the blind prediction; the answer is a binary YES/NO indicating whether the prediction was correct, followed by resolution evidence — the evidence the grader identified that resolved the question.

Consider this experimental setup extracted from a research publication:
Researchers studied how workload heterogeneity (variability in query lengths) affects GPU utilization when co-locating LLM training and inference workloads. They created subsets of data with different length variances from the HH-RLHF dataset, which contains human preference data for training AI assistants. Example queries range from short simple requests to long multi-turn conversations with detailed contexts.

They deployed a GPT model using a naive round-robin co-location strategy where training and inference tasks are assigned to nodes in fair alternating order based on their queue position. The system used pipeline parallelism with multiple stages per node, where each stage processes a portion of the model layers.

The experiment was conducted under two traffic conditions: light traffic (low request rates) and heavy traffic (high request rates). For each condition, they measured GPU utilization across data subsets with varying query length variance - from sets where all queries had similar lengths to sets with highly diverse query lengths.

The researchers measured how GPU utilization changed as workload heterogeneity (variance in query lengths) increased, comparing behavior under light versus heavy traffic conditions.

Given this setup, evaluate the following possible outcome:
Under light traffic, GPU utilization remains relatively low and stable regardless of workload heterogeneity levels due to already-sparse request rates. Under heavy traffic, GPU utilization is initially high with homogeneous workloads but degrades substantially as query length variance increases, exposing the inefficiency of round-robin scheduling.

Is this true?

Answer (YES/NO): NO